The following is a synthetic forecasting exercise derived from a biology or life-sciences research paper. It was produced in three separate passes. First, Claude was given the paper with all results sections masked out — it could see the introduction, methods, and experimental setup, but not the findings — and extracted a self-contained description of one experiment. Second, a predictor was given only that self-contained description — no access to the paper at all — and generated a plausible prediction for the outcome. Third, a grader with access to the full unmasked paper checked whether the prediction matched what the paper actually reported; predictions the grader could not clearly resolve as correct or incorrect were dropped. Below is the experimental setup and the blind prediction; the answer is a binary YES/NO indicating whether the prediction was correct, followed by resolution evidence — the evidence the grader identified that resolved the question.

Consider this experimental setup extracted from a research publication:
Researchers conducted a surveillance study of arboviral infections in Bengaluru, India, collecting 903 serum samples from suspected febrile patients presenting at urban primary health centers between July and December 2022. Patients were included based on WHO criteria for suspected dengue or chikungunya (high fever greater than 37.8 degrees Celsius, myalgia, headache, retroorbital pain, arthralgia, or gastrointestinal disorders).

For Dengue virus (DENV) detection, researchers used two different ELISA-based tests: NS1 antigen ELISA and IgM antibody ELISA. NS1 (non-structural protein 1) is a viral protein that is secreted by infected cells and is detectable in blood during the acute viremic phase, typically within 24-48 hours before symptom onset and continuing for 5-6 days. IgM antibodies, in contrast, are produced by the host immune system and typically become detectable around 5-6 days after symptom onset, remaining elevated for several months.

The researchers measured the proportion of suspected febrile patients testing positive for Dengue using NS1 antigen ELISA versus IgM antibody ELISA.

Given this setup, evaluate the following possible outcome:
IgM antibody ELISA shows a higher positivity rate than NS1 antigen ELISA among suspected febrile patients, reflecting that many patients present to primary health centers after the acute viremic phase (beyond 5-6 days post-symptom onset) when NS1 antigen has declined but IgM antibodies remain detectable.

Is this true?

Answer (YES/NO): YES